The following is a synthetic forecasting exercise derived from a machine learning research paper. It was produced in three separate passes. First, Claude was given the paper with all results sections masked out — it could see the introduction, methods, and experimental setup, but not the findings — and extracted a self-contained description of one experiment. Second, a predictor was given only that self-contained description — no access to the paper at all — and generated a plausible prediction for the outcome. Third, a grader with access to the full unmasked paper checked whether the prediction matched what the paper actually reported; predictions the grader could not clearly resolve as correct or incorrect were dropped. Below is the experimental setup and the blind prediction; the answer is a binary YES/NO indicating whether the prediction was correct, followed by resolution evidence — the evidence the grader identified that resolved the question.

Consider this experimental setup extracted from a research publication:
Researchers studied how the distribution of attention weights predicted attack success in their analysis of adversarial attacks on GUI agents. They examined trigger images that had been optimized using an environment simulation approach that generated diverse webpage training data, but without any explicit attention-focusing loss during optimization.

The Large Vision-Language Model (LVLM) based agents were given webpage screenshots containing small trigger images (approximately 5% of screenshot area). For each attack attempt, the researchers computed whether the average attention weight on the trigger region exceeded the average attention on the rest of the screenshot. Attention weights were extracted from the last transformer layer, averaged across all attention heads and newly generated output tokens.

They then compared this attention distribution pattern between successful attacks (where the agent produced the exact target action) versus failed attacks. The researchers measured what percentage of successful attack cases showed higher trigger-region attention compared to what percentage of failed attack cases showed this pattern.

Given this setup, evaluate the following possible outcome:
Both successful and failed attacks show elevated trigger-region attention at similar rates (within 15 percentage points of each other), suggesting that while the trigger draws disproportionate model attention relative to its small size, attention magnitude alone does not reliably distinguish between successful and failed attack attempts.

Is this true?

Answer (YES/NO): NO